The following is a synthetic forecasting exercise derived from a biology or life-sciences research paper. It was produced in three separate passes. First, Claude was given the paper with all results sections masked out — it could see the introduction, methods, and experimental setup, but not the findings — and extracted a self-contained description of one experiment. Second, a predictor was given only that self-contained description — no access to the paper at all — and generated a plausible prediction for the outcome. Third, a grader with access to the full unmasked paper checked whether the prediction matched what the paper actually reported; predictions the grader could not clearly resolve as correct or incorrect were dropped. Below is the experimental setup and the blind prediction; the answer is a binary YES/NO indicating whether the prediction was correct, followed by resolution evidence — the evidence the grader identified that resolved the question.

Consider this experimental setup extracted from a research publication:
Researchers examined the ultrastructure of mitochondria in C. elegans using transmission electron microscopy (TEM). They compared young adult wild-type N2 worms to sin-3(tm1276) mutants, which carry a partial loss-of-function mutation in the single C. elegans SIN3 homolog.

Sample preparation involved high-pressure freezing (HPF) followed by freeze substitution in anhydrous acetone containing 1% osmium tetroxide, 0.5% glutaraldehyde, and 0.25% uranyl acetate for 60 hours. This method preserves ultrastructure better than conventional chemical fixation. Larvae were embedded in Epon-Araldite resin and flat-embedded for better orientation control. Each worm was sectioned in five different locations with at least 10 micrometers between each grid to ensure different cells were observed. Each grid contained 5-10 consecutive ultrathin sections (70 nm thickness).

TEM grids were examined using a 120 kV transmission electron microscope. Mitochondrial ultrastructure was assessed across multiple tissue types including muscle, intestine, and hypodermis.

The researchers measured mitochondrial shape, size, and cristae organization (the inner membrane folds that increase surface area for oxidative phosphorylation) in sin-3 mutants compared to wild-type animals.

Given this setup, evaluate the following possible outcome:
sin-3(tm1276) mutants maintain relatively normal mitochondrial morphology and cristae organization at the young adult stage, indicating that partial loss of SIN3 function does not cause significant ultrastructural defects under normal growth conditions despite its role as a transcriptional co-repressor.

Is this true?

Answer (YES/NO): NO